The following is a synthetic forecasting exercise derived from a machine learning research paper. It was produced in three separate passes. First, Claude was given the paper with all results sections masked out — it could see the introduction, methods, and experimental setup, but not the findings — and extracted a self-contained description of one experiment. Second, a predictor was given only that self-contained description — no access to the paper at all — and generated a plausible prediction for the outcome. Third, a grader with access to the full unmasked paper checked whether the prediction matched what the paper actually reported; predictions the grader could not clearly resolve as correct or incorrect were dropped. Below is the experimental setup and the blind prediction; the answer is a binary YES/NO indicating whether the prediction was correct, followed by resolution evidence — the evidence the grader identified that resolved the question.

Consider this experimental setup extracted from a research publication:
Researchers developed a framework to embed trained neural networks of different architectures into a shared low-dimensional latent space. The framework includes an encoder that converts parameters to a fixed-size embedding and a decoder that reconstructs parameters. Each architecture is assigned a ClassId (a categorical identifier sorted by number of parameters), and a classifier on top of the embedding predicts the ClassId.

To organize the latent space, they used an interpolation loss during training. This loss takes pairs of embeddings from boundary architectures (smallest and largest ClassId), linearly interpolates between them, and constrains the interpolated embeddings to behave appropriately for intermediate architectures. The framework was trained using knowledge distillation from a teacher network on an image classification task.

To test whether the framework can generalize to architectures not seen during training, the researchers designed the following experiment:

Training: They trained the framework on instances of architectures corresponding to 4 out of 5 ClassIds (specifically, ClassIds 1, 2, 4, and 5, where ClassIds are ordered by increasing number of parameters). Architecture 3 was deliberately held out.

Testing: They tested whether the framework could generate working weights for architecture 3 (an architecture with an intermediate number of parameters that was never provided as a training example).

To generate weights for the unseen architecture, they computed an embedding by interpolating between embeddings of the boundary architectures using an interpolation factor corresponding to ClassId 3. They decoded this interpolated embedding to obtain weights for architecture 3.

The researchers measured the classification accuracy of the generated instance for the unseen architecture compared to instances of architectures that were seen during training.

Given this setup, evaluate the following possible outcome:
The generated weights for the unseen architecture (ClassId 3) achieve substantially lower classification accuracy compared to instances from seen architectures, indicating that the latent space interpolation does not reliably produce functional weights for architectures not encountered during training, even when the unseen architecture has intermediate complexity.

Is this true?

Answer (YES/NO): NO